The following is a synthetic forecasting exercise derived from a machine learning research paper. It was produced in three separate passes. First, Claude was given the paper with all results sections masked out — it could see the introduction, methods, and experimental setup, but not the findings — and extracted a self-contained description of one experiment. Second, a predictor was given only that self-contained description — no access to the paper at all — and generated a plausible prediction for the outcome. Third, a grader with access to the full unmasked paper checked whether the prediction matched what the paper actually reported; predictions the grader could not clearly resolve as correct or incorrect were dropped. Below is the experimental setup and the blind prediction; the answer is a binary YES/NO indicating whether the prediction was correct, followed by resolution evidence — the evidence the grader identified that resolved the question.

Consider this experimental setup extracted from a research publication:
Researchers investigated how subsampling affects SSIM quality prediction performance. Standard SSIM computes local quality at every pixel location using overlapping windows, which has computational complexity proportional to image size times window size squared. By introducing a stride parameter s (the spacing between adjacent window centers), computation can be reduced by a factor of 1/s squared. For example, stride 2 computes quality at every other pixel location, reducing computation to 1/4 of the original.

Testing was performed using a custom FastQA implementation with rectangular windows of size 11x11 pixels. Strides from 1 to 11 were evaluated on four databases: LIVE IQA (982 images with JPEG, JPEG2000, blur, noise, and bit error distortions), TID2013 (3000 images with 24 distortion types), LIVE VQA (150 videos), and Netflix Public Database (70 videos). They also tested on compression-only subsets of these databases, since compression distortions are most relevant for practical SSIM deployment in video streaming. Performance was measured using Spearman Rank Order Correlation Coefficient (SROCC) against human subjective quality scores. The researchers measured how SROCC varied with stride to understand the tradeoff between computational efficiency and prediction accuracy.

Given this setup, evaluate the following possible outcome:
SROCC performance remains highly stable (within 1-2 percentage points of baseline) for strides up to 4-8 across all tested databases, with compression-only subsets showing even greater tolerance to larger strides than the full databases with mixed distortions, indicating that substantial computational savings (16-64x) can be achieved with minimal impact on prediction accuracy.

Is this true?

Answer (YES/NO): NO